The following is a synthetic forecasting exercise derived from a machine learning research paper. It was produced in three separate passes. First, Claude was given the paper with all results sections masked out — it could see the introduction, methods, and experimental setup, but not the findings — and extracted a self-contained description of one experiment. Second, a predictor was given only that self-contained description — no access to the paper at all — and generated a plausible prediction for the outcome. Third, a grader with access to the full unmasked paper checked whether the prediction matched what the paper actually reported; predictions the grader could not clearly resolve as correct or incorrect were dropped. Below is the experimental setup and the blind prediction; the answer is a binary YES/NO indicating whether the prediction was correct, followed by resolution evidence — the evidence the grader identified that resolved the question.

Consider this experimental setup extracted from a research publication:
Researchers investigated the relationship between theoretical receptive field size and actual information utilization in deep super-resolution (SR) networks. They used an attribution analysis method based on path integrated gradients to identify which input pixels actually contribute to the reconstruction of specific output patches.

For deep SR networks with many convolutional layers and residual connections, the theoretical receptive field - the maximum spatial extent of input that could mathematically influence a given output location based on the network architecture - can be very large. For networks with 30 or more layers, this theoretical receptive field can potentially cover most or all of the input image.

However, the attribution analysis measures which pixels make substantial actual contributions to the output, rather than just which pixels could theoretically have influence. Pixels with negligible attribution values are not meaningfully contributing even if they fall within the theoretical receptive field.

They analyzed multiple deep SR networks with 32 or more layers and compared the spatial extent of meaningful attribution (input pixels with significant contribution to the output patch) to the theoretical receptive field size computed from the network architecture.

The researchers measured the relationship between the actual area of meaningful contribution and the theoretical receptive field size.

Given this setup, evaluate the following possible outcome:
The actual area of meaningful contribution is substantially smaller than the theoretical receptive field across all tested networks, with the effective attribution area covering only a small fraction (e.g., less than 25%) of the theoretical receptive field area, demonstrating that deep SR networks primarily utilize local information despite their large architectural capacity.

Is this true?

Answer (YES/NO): YES